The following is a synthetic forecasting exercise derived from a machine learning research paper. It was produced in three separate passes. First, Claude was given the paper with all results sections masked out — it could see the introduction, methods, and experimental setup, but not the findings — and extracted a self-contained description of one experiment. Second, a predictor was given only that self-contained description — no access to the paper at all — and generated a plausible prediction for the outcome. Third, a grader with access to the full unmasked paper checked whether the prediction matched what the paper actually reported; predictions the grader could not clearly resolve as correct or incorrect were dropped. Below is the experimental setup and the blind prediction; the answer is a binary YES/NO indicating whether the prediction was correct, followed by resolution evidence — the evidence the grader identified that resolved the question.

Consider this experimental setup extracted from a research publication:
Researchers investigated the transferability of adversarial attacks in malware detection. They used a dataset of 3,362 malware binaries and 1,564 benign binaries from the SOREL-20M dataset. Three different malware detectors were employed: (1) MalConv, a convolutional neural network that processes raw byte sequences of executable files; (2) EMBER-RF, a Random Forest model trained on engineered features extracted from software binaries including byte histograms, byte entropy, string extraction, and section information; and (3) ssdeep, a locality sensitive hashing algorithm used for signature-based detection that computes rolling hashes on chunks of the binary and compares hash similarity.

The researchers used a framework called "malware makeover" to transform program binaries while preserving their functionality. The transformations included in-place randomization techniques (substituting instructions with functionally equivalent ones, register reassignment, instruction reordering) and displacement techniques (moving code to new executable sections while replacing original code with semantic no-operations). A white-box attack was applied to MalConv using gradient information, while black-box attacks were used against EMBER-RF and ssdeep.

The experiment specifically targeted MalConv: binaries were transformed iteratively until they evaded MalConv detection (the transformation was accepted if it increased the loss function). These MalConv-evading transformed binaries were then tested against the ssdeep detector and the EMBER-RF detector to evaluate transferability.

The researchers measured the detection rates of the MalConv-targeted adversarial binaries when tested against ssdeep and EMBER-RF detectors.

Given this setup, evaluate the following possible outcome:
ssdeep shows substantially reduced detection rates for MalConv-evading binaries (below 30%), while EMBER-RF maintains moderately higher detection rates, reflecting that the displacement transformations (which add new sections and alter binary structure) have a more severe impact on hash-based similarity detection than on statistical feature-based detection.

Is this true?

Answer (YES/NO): NO